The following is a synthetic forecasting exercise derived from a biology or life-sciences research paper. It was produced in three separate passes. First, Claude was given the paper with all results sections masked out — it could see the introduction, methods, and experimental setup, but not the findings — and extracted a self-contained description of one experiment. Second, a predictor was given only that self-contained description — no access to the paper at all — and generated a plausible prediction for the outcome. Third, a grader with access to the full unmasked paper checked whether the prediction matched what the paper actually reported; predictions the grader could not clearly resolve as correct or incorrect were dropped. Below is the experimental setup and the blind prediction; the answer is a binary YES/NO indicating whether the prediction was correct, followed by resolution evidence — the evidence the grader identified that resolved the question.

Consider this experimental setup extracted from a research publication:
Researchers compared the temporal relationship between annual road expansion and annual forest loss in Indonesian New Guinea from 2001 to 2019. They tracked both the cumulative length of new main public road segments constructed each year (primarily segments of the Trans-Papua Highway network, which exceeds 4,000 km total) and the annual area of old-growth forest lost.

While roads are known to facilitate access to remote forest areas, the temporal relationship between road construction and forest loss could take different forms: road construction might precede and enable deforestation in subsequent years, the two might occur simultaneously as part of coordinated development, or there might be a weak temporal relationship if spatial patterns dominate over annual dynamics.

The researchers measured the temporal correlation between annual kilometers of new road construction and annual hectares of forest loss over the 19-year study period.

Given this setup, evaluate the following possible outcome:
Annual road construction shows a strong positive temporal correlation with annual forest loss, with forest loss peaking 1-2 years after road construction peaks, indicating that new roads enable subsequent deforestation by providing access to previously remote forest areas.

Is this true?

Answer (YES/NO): NO